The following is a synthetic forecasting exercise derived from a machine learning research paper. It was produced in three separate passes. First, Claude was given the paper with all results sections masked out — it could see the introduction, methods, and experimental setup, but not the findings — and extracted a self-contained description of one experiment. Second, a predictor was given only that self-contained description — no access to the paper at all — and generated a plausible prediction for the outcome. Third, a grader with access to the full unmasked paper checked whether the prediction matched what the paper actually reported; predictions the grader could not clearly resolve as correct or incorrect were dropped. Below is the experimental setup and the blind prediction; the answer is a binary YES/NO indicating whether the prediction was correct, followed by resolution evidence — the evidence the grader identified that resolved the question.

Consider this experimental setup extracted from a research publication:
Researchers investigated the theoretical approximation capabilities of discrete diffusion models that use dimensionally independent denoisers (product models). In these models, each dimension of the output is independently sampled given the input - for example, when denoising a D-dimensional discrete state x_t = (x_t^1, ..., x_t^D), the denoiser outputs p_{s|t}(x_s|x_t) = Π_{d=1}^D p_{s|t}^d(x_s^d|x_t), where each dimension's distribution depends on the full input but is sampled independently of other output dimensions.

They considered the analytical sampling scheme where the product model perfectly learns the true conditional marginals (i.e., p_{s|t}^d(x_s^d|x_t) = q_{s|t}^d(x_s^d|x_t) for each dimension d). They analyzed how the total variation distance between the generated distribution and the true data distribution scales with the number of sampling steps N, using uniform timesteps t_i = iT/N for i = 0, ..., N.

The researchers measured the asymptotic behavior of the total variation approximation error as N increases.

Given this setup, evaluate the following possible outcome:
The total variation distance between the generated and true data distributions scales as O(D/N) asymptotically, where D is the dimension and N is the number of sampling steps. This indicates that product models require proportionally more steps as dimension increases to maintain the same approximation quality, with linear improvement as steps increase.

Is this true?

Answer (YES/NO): NO